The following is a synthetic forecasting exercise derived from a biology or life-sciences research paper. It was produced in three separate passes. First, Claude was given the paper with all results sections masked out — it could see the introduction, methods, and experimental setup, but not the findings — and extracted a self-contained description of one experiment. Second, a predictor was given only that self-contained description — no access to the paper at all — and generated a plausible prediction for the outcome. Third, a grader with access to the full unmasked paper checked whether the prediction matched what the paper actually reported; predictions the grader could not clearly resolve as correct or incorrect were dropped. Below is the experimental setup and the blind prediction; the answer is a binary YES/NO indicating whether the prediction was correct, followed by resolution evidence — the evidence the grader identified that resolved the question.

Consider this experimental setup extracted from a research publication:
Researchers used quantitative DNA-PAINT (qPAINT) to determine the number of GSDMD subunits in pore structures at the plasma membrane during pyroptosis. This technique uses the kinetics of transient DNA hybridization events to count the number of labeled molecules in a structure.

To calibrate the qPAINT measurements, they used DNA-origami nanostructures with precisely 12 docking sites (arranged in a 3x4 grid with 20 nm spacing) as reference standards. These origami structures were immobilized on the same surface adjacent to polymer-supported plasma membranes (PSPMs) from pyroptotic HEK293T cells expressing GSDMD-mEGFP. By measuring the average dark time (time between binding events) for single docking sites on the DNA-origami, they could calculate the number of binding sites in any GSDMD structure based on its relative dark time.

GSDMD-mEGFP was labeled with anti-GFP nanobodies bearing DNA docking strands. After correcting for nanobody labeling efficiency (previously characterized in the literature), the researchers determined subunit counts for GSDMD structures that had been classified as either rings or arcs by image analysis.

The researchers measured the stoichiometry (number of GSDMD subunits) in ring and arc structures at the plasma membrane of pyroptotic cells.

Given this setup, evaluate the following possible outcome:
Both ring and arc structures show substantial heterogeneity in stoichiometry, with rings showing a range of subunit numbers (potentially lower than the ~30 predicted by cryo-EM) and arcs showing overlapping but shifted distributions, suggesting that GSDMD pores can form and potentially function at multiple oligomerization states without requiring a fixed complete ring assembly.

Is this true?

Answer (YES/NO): YES